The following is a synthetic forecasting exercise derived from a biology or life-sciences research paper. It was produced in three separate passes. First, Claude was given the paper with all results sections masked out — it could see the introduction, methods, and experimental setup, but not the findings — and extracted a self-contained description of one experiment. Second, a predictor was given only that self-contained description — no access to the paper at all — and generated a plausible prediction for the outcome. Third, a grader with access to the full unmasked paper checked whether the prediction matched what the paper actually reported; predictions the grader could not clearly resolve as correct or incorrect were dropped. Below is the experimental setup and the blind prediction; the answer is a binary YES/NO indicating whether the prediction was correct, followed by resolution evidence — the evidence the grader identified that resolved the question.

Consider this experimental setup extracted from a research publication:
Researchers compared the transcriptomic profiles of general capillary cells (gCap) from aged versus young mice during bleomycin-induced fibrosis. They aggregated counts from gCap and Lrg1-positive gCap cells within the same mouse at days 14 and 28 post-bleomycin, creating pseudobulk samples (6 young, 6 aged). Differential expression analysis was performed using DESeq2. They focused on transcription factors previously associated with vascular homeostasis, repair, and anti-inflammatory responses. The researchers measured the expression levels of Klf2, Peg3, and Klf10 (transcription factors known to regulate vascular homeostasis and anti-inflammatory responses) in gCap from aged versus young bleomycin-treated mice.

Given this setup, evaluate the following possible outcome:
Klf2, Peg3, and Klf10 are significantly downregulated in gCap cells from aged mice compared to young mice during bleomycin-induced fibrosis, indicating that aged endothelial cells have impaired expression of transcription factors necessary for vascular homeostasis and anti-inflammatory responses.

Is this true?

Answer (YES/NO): YES